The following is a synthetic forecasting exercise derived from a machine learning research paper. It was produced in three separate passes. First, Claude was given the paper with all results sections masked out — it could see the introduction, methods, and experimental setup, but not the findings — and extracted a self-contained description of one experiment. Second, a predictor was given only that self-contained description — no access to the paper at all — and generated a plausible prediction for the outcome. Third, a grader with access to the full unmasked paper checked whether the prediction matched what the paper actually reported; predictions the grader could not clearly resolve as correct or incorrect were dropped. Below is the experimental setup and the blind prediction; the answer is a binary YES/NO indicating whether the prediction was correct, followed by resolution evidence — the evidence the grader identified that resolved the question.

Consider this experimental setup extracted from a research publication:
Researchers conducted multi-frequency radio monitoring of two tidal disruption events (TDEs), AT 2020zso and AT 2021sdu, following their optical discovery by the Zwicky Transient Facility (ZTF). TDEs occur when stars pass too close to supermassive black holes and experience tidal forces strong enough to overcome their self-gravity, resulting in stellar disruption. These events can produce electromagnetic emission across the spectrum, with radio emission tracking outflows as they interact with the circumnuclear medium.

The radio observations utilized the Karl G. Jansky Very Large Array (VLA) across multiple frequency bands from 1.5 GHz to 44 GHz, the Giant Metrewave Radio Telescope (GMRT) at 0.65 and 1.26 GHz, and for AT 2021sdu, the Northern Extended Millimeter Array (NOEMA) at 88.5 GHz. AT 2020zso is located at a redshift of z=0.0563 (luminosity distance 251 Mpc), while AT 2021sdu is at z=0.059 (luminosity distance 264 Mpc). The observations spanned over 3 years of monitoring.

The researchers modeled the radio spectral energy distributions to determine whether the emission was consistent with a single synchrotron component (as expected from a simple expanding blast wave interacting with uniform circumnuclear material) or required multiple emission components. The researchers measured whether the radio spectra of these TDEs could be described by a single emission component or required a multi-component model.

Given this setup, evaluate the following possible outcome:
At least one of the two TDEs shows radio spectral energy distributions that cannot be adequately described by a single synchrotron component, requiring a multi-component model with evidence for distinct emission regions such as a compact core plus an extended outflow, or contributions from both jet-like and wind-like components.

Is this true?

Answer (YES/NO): YES